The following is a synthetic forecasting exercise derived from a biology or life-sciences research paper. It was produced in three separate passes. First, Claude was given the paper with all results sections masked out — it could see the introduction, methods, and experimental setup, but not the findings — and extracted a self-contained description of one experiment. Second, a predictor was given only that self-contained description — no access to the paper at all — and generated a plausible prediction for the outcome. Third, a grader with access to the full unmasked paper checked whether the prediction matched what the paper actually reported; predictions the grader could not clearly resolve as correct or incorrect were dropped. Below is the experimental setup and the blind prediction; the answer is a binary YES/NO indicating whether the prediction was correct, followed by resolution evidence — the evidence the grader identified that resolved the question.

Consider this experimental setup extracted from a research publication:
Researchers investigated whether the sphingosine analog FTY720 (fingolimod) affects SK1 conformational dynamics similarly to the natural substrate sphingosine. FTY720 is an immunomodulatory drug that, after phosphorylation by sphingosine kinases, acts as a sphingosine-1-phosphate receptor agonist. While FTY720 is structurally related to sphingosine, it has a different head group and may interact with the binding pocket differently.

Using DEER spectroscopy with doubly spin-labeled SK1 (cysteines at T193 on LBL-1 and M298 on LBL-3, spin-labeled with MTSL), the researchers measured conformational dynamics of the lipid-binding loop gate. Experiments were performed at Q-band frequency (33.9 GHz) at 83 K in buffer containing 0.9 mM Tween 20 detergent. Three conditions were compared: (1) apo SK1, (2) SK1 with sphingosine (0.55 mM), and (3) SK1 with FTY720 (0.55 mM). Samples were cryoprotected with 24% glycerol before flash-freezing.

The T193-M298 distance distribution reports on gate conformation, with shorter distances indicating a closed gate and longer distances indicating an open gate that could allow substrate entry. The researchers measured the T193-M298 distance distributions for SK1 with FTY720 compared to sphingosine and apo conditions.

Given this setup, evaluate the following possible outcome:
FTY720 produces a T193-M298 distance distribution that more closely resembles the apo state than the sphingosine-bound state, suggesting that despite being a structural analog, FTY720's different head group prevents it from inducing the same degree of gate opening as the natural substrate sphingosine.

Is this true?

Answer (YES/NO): NO